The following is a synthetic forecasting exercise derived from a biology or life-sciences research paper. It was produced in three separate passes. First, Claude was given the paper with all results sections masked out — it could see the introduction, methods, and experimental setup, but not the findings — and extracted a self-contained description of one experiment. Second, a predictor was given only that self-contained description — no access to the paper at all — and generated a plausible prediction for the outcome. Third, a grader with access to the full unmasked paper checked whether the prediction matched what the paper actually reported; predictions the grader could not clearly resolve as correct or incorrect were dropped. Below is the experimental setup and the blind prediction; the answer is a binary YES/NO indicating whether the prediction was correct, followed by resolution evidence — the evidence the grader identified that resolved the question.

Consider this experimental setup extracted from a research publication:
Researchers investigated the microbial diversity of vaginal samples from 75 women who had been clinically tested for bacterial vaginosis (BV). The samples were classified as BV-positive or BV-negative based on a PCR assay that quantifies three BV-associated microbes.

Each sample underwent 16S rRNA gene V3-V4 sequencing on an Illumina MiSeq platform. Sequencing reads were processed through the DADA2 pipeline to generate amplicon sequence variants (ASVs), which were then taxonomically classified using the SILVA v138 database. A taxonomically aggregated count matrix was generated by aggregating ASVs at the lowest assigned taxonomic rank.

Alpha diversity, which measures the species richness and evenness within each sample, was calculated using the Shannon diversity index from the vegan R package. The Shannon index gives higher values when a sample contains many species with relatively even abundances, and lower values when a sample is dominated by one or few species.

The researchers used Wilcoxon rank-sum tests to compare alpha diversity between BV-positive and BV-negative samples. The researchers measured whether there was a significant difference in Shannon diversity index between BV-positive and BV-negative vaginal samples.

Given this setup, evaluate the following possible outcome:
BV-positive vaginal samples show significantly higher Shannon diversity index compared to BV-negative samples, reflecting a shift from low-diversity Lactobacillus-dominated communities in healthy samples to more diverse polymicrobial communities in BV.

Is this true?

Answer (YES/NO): YES